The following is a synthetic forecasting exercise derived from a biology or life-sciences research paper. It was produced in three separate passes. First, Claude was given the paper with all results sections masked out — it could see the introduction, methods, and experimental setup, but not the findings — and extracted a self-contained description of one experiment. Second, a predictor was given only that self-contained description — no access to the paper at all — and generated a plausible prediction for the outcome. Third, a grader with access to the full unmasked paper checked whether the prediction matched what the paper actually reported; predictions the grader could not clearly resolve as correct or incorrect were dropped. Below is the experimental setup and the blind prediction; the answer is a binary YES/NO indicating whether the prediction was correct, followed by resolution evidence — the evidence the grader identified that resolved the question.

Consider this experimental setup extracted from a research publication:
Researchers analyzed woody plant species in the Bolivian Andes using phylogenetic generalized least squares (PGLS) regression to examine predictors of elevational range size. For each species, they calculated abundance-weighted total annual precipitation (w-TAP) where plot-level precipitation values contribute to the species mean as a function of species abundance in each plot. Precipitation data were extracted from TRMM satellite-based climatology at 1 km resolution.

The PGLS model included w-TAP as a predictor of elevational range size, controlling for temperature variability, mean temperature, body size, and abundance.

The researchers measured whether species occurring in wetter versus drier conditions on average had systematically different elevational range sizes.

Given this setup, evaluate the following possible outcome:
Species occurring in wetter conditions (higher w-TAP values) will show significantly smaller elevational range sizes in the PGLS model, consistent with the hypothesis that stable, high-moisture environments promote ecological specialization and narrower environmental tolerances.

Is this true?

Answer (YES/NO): NO